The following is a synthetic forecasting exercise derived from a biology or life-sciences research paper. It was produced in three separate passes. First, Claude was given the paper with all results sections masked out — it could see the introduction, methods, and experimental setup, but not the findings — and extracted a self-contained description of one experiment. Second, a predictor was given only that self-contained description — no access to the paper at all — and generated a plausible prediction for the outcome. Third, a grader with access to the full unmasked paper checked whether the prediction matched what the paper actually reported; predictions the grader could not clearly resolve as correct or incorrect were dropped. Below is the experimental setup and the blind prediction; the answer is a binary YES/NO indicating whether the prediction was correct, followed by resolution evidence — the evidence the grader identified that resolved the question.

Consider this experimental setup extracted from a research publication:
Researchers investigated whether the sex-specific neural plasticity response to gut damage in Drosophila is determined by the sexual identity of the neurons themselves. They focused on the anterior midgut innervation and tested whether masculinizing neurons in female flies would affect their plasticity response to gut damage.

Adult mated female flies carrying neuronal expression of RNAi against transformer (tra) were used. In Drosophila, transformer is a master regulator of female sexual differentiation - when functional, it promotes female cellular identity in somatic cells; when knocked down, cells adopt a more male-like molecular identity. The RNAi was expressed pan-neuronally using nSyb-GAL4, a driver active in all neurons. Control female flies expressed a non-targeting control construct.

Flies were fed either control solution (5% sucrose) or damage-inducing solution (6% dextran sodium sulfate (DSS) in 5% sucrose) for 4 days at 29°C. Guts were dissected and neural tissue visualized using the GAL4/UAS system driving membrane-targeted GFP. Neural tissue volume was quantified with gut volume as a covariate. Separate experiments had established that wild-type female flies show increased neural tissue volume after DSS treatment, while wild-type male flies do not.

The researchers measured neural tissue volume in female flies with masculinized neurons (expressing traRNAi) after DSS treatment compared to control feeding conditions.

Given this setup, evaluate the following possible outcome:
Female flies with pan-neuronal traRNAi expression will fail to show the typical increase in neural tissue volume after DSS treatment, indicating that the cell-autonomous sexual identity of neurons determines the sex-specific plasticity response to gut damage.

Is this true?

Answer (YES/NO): YES